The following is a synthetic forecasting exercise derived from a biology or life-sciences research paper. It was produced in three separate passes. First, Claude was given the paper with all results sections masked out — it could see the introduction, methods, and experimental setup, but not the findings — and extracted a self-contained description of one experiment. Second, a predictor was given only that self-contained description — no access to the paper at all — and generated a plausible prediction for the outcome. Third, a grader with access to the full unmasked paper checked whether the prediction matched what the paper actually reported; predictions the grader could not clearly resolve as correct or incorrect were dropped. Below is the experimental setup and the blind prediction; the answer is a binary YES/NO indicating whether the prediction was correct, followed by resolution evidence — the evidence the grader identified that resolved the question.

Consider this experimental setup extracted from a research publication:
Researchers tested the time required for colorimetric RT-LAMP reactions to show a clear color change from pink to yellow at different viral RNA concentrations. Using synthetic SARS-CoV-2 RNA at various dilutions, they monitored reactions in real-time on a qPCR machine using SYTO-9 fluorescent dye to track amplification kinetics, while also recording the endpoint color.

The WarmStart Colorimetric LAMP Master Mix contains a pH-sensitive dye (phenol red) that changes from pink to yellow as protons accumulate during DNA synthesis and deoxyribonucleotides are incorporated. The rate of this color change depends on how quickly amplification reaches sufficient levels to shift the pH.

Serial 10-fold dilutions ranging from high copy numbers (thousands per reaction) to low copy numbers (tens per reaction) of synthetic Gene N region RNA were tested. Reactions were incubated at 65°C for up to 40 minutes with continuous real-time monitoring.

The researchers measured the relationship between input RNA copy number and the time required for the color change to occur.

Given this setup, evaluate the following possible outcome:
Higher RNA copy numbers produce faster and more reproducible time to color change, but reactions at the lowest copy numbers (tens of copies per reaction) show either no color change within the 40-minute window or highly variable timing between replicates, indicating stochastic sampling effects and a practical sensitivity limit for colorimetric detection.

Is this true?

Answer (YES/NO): NO